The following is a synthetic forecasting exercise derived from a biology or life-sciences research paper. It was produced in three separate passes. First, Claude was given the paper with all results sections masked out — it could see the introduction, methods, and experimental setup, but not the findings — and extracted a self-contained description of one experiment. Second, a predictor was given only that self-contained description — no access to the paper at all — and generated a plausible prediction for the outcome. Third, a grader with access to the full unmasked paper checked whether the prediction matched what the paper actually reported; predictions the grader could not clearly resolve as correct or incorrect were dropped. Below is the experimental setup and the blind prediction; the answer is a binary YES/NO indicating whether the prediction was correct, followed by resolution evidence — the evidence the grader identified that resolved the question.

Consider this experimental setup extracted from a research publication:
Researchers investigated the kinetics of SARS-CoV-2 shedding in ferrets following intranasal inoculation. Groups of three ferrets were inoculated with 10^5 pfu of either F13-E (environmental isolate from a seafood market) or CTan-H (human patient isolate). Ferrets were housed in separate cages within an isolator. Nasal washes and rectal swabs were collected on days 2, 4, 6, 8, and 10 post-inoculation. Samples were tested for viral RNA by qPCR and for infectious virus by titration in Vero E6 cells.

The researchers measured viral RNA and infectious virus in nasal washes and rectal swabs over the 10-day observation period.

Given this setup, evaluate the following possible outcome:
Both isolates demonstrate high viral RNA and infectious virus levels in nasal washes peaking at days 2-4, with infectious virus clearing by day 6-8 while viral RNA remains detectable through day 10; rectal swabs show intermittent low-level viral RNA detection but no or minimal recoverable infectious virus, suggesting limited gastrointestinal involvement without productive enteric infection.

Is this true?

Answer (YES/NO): NO